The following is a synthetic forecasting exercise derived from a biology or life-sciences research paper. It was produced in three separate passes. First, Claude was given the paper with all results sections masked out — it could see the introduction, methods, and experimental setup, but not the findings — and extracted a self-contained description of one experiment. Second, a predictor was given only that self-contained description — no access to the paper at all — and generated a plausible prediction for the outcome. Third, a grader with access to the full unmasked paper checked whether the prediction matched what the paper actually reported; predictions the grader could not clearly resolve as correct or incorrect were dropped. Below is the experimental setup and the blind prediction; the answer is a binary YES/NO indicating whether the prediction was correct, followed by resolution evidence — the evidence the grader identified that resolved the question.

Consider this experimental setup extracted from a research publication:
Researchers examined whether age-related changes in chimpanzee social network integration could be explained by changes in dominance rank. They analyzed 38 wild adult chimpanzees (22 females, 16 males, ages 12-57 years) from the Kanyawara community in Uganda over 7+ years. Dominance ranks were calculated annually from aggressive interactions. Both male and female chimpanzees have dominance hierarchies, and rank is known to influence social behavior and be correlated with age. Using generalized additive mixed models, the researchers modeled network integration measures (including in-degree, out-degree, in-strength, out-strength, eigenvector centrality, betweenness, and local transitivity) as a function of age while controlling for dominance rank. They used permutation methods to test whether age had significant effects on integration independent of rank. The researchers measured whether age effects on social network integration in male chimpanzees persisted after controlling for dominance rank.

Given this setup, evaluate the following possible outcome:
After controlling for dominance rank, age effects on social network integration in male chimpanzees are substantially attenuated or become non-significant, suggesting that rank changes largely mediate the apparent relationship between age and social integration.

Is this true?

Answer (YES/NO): NO